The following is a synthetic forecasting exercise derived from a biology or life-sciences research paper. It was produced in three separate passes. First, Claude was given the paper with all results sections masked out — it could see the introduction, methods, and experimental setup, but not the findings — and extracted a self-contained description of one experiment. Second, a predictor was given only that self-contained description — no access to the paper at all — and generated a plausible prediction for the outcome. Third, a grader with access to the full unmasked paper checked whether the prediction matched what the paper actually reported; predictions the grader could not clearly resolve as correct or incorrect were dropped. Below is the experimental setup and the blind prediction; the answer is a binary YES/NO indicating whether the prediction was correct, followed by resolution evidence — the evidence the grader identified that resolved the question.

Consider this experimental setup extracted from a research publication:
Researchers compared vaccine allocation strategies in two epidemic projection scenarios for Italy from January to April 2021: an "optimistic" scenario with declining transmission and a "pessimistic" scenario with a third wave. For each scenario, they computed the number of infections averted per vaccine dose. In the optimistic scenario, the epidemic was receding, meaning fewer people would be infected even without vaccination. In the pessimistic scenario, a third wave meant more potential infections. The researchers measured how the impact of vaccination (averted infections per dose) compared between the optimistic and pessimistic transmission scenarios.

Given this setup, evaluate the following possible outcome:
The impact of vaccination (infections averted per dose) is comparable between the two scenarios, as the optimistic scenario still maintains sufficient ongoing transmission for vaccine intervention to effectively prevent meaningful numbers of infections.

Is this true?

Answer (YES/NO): NO